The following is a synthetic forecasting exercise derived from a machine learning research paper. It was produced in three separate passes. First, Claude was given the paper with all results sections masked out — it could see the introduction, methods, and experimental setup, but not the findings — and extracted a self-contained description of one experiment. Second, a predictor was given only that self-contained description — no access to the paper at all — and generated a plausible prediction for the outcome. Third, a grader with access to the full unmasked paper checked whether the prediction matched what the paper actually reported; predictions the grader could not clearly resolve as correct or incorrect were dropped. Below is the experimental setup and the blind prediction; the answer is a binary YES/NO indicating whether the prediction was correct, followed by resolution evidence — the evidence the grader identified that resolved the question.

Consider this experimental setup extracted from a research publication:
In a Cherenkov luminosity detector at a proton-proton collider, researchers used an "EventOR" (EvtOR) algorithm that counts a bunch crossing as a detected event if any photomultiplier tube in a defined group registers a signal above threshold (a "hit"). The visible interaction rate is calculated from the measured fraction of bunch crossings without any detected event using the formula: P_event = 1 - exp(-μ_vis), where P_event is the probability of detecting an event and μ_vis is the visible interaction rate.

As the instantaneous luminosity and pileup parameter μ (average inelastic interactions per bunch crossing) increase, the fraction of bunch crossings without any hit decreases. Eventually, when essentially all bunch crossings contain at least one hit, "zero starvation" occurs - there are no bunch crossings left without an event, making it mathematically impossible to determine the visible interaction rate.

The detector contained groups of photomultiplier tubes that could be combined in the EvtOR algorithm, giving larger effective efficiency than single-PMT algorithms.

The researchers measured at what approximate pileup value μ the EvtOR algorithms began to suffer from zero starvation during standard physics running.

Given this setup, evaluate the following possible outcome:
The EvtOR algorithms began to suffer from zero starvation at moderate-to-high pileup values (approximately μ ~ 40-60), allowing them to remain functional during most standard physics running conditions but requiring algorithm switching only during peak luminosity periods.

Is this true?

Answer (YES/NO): NO